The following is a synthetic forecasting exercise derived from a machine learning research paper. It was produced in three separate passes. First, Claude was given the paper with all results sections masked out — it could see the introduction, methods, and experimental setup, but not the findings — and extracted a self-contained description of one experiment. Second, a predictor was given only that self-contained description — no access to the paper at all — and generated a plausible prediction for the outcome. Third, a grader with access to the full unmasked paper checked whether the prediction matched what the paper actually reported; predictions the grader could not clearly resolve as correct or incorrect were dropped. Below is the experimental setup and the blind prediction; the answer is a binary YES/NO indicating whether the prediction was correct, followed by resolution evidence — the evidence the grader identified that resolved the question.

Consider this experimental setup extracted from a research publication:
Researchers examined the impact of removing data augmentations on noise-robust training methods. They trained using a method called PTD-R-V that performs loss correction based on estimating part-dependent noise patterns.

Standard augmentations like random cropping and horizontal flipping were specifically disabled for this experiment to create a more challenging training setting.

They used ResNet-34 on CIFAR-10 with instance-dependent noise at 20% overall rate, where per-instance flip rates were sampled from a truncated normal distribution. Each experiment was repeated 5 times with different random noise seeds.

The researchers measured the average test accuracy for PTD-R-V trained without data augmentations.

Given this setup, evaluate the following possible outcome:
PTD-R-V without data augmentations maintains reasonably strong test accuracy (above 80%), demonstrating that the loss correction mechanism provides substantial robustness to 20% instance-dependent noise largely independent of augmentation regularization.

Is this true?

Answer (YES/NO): NO